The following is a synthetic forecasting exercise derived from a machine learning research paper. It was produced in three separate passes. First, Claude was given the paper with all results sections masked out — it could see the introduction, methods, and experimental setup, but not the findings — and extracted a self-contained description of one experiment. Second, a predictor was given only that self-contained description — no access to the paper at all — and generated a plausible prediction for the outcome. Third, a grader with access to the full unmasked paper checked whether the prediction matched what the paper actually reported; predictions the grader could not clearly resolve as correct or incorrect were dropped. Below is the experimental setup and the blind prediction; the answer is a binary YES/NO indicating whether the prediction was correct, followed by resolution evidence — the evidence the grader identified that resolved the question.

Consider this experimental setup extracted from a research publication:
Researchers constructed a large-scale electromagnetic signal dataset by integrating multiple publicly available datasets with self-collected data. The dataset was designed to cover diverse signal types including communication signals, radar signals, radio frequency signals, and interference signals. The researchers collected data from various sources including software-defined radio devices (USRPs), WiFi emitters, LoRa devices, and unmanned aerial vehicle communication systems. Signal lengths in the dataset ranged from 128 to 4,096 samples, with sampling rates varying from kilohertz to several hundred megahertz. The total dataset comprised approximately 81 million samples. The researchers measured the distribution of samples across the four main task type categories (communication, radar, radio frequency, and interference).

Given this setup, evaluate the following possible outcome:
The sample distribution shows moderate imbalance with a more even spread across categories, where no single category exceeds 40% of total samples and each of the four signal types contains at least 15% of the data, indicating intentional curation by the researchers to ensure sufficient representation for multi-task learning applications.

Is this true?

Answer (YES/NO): NO